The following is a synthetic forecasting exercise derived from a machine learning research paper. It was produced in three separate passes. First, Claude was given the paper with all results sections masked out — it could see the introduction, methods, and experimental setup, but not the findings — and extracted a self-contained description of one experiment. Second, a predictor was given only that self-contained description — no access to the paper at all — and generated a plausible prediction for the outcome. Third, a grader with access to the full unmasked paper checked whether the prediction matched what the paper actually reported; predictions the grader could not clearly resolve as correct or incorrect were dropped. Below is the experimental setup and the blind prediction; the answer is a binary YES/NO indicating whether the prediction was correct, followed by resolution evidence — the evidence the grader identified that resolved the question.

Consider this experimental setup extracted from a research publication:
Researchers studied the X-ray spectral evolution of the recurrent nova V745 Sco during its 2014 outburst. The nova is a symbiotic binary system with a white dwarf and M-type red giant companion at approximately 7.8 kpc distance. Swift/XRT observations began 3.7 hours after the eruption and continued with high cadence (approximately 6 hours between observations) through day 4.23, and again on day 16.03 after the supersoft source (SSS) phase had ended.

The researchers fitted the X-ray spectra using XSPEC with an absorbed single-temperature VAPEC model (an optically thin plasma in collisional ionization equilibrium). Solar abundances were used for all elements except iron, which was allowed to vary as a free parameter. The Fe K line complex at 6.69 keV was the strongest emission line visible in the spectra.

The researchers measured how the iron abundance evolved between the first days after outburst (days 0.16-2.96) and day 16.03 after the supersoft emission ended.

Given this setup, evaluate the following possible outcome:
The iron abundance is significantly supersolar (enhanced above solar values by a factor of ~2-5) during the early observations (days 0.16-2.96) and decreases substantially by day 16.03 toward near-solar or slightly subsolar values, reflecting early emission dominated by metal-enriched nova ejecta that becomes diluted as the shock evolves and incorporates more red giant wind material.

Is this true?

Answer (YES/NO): NO